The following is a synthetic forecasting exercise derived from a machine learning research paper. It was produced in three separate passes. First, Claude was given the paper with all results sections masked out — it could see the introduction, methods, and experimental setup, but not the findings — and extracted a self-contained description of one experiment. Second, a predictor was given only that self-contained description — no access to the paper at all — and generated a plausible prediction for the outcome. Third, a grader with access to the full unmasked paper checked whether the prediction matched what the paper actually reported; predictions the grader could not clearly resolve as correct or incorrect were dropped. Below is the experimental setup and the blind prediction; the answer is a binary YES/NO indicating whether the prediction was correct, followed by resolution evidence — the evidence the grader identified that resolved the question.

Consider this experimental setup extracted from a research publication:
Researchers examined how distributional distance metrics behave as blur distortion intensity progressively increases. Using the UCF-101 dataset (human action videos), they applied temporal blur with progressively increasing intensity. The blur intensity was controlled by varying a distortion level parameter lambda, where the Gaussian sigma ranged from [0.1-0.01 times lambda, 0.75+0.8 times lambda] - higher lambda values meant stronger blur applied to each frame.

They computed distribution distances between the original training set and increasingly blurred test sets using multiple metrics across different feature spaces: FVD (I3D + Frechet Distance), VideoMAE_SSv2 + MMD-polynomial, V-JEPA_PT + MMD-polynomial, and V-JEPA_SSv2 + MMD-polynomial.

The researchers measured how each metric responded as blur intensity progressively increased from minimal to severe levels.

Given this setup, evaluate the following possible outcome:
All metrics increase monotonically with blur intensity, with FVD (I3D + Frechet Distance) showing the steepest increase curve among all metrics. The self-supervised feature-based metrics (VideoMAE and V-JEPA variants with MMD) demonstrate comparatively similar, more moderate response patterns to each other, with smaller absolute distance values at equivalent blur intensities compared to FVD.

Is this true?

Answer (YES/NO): NO